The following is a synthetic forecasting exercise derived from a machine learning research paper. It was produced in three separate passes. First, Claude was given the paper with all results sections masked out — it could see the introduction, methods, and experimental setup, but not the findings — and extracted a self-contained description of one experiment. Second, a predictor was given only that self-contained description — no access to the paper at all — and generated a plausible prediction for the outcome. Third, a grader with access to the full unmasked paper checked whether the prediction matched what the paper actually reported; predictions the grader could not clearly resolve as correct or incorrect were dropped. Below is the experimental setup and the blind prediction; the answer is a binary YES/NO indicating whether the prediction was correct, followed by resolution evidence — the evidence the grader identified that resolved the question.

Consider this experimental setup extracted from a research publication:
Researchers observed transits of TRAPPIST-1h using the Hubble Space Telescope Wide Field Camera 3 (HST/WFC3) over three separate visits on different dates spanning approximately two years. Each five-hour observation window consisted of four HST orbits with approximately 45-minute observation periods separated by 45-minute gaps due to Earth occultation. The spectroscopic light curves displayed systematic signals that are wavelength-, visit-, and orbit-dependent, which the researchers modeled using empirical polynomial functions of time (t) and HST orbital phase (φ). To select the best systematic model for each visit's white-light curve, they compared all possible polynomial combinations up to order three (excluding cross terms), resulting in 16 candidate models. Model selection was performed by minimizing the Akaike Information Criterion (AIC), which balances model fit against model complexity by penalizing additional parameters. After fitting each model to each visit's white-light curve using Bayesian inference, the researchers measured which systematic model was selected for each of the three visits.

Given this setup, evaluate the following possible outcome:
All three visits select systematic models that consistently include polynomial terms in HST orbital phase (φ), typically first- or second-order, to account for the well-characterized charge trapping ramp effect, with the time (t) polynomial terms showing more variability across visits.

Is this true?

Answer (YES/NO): YES